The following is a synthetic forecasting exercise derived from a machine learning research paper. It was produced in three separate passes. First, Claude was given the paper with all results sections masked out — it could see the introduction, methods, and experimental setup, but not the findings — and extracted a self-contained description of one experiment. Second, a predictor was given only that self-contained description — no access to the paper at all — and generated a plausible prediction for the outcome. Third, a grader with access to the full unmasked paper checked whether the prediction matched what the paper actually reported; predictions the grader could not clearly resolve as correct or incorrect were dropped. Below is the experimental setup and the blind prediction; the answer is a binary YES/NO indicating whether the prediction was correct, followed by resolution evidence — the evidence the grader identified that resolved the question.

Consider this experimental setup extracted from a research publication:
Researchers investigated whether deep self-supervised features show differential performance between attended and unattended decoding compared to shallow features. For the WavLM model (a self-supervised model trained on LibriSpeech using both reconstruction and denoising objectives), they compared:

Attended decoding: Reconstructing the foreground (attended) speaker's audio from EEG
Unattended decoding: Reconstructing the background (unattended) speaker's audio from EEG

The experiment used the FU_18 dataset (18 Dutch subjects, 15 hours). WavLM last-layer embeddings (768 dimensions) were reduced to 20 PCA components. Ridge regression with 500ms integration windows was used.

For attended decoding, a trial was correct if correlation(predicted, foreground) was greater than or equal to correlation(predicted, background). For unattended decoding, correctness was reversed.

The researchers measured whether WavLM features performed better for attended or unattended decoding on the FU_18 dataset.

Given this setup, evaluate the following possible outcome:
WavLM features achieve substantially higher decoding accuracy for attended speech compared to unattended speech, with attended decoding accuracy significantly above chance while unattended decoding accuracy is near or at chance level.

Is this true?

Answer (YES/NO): NO